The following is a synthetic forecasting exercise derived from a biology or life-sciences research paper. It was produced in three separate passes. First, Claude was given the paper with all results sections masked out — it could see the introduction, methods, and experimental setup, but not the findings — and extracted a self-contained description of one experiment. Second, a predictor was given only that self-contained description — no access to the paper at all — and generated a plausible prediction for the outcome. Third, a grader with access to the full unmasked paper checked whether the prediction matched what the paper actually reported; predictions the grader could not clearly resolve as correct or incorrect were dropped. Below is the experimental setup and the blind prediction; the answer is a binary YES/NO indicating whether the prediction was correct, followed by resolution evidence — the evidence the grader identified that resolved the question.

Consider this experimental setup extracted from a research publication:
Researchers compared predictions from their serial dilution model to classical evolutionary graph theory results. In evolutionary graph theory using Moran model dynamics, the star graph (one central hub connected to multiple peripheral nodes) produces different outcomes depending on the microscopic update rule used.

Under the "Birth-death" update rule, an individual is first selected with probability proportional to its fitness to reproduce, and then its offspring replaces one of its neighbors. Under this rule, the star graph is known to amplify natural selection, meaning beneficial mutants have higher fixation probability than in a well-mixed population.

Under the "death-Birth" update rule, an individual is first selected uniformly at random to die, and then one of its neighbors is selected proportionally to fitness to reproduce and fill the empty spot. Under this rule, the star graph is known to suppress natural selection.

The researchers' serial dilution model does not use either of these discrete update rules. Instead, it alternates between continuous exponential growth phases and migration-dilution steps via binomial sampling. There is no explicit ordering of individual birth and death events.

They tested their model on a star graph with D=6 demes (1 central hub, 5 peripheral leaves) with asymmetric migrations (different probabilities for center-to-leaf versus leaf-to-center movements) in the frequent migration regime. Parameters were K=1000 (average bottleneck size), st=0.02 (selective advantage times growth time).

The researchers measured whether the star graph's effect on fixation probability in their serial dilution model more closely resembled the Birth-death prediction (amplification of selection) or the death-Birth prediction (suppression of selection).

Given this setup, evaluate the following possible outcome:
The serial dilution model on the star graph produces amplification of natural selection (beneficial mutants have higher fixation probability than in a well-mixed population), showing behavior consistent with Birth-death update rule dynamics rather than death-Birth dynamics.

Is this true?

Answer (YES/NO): NO